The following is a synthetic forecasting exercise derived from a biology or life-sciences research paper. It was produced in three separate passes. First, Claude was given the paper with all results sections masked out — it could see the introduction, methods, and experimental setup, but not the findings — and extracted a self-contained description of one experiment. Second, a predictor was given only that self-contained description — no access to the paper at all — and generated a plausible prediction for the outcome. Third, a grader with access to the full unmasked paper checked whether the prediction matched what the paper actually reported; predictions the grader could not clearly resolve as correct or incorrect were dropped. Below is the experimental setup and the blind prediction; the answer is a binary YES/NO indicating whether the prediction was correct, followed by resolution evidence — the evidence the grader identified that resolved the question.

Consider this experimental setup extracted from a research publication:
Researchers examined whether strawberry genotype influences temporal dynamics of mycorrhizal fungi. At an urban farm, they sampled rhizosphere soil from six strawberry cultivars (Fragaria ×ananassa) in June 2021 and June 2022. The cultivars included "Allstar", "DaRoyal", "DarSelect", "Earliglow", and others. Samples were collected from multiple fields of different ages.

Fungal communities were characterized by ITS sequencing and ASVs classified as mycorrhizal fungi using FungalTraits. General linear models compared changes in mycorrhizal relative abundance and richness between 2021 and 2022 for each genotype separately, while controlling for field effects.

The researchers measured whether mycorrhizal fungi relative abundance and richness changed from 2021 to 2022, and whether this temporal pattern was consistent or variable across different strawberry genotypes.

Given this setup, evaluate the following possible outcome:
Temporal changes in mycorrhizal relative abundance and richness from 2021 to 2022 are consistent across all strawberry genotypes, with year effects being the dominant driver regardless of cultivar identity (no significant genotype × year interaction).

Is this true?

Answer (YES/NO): YES